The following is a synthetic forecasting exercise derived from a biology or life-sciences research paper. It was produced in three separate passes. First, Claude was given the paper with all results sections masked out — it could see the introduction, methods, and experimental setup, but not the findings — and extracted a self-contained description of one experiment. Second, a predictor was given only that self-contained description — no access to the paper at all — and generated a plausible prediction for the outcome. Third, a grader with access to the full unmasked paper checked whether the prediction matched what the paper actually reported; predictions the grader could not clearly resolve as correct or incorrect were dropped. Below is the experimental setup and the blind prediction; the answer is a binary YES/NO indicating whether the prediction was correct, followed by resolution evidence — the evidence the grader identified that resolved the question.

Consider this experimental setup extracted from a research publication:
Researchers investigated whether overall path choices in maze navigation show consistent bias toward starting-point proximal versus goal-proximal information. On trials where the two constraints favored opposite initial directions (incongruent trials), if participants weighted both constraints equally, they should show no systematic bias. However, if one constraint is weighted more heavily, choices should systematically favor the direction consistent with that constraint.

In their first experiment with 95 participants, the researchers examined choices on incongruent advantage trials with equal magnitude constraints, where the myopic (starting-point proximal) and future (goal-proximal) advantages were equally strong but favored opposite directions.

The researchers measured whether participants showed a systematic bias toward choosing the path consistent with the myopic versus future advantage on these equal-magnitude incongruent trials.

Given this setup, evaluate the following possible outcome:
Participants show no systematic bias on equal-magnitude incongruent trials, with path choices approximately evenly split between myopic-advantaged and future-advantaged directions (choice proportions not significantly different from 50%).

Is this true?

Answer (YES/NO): NO